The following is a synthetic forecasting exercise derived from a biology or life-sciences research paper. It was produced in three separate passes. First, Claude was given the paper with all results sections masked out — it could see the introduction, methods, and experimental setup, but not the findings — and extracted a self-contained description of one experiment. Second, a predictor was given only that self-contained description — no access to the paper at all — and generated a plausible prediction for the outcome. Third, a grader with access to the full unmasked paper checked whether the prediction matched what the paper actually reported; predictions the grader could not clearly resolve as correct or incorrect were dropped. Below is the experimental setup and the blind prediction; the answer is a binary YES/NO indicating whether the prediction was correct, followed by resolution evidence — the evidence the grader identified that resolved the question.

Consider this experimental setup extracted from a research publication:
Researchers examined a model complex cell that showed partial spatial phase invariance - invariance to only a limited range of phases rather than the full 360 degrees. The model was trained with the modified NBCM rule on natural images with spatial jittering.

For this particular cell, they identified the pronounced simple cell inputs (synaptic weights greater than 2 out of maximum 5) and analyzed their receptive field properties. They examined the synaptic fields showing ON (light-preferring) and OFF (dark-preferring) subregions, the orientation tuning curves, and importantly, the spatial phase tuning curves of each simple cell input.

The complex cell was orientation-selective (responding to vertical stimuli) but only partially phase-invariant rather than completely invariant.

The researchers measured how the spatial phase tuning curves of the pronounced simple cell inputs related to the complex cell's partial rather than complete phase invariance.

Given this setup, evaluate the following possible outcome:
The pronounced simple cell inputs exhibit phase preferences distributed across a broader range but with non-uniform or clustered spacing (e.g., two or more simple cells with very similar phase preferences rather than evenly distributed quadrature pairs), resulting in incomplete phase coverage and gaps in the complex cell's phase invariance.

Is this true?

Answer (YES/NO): NO